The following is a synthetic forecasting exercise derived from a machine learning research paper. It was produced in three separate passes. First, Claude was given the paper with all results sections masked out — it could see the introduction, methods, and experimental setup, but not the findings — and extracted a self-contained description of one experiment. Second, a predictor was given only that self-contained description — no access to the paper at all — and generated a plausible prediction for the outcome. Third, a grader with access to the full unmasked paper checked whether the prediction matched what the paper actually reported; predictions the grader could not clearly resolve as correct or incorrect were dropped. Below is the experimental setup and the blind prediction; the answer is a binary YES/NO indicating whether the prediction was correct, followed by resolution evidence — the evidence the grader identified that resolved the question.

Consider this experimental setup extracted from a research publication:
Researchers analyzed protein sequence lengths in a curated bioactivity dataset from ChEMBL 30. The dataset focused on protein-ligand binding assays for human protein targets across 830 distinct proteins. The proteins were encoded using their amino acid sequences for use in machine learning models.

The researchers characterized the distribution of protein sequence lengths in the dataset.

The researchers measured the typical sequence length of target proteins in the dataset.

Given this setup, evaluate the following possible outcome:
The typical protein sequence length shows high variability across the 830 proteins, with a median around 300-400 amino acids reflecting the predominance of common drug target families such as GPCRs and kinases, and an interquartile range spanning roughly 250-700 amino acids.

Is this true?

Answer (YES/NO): NO